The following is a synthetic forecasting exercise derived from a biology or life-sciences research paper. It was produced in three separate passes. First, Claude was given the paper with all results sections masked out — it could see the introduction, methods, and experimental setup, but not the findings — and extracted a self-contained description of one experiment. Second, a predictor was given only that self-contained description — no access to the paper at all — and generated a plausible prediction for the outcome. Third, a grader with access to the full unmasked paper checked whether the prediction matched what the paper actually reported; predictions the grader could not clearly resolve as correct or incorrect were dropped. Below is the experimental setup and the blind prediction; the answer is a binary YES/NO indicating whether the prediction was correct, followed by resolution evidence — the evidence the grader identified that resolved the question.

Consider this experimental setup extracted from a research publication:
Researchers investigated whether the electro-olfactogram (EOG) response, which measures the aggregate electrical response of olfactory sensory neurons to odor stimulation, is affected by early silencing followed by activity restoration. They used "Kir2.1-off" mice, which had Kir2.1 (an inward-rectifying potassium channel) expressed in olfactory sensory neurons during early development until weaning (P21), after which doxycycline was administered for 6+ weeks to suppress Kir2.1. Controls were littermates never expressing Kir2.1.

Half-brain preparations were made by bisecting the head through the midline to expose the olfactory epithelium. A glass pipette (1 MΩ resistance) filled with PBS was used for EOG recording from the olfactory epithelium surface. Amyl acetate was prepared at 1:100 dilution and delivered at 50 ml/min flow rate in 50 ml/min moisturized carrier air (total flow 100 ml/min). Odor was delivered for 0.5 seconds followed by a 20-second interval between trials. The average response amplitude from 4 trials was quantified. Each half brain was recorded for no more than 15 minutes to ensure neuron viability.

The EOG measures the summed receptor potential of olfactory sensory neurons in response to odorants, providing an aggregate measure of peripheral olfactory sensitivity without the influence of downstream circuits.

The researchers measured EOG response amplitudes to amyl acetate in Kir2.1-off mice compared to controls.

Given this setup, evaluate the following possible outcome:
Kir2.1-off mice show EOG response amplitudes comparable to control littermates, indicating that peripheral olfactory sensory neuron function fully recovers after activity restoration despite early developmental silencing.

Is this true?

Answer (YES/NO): YES